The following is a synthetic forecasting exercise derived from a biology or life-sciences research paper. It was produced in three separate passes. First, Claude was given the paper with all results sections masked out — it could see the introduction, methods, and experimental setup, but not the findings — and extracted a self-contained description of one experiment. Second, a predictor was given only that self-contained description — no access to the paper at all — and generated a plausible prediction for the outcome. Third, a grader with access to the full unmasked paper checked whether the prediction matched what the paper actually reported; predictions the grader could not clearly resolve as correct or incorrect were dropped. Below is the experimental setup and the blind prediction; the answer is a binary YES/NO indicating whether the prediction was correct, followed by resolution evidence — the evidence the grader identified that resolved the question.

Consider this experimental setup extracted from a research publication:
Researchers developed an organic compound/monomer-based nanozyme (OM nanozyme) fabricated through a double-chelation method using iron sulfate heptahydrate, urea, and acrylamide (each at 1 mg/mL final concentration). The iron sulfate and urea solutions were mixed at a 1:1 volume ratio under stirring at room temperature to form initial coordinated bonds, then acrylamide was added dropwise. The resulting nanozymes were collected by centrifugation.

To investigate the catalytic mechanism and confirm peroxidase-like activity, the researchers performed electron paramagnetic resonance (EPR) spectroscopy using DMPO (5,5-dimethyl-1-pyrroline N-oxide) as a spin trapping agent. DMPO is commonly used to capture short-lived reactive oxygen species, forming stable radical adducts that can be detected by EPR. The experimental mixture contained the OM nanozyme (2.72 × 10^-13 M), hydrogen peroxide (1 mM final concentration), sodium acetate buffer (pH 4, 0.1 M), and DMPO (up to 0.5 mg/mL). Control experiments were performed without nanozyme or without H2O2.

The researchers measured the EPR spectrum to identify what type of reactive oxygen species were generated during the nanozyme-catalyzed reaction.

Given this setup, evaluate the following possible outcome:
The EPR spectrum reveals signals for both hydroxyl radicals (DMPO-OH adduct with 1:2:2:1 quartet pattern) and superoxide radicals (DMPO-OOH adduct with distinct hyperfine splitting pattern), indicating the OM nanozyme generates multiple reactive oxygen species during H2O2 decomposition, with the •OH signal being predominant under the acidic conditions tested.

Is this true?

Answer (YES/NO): NO